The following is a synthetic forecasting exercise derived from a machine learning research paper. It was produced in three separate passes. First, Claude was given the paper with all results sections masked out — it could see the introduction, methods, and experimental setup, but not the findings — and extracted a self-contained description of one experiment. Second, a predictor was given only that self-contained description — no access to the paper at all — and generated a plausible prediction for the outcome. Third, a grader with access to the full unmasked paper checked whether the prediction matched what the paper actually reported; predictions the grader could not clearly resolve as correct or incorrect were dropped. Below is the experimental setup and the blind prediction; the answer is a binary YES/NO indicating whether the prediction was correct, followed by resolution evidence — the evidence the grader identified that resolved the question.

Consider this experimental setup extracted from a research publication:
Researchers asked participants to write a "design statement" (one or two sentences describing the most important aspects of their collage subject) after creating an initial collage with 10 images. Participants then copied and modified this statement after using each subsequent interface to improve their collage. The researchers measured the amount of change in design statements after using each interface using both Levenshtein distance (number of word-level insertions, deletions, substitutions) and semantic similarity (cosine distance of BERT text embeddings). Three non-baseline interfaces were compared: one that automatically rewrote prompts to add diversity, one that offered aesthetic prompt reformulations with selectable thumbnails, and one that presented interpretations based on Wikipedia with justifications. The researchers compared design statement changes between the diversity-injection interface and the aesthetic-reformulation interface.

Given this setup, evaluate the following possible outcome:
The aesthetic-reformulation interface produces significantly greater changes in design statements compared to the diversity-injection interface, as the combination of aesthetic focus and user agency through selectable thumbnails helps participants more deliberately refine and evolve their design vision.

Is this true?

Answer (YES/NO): NO